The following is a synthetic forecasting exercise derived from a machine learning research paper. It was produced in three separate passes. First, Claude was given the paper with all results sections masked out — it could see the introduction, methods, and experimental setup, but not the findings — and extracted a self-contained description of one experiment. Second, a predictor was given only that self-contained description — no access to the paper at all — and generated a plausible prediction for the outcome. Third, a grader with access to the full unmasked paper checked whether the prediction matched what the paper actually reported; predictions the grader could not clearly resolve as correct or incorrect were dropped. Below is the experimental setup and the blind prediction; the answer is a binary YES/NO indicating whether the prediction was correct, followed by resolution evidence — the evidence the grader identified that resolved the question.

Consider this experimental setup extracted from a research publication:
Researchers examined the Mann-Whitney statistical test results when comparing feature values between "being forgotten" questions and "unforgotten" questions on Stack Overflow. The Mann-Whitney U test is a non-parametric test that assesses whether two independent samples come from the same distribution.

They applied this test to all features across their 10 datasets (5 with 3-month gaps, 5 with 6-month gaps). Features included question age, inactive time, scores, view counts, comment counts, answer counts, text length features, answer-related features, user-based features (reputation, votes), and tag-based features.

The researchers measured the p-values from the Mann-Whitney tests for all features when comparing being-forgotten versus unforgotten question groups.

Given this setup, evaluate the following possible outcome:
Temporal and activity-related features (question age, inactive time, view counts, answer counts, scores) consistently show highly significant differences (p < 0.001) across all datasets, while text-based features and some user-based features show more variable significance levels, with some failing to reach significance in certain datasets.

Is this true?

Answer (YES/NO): NO